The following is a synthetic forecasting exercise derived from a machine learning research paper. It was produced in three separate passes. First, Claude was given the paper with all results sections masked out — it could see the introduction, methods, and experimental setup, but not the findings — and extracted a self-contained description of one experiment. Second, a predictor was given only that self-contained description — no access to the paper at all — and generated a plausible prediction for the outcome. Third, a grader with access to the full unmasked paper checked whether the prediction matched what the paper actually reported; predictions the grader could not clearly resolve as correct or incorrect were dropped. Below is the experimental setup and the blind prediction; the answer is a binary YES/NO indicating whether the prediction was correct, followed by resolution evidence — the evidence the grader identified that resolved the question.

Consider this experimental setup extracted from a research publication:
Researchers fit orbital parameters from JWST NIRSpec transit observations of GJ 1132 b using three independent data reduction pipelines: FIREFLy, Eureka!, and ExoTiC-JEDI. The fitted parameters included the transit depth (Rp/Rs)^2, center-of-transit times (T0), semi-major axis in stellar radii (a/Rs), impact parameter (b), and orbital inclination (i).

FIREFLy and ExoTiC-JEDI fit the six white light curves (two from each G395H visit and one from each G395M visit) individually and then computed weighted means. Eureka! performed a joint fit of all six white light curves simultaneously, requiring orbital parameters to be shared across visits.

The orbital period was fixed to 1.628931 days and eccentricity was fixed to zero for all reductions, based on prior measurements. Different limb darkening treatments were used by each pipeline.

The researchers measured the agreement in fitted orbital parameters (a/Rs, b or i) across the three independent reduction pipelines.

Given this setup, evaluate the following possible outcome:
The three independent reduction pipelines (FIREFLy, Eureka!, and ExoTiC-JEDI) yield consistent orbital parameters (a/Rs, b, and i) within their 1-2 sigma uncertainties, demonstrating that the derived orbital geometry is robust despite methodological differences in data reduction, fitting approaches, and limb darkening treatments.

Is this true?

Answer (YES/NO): YES